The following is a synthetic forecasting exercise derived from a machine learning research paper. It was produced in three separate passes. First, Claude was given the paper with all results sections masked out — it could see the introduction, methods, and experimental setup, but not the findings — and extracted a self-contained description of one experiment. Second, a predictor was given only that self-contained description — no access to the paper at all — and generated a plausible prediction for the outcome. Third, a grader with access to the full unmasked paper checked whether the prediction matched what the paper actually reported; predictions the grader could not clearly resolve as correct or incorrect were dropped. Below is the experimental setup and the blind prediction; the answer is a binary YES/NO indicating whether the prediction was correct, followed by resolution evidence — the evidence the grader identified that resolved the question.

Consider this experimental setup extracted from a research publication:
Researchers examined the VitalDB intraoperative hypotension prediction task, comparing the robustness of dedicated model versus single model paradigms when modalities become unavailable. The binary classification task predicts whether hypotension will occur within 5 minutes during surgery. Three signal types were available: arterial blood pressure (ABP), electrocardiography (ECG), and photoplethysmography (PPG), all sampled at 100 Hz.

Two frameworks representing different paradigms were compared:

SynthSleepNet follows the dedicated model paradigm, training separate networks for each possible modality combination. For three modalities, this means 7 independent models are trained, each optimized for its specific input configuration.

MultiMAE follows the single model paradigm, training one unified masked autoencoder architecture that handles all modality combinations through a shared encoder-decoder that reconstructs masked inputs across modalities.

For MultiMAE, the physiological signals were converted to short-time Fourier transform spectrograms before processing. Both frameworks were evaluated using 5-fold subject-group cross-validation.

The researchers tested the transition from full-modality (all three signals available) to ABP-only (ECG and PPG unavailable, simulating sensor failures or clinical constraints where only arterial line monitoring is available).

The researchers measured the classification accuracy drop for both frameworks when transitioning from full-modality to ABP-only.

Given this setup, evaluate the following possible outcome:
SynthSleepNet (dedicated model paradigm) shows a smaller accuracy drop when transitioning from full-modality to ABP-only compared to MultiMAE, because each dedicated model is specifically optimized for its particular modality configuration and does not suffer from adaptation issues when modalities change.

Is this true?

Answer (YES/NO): YES